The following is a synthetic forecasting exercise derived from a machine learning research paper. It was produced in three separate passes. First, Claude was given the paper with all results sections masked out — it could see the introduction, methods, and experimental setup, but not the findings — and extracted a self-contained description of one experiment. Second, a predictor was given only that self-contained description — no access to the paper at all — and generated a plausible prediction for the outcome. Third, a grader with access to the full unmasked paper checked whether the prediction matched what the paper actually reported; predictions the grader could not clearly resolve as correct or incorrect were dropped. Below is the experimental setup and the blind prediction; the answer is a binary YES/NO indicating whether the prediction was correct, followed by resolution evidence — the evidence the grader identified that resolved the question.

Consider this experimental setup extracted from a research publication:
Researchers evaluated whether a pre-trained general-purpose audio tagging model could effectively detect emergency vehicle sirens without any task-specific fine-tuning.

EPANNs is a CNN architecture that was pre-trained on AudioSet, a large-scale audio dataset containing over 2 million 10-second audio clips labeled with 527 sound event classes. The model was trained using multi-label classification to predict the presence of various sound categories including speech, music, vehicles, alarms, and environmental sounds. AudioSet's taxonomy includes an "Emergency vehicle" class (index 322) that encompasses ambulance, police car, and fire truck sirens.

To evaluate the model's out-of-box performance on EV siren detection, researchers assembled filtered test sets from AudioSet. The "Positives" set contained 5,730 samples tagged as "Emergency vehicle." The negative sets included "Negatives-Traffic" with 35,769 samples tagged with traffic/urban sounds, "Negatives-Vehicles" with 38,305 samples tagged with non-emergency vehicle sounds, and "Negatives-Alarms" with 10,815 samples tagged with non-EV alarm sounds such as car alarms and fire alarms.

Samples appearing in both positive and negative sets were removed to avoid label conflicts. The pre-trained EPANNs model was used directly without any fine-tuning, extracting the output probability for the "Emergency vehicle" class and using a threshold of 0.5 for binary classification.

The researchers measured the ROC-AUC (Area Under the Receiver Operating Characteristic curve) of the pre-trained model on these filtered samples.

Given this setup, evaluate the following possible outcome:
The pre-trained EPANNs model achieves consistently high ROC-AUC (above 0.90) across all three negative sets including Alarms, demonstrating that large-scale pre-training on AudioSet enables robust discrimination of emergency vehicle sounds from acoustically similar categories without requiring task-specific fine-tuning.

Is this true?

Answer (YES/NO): NO